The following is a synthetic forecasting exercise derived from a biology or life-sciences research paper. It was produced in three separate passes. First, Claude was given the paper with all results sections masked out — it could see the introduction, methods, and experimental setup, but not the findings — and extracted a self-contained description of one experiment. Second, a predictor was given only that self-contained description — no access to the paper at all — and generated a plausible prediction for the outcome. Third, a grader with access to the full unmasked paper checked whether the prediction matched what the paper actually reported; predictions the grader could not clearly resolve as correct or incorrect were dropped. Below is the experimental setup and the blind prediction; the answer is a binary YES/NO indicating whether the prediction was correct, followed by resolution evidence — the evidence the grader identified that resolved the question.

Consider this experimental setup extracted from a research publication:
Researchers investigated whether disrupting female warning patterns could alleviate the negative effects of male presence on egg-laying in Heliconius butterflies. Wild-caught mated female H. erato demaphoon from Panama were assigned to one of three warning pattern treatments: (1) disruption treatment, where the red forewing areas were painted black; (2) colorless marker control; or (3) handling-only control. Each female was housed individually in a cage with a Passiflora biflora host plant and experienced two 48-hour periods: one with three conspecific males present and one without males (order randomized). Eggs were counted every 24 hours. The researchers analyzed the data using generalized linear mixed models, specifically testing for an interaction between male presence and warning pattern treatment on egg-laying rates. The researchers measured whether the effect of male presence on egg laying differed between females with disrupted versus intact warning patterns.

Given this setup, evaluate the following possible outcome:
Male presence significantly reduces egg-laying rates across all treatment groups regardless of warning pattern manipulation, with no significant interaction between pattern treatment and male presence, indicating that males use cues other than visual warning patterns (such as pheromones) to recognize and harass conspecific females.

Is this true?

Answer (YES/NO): NO